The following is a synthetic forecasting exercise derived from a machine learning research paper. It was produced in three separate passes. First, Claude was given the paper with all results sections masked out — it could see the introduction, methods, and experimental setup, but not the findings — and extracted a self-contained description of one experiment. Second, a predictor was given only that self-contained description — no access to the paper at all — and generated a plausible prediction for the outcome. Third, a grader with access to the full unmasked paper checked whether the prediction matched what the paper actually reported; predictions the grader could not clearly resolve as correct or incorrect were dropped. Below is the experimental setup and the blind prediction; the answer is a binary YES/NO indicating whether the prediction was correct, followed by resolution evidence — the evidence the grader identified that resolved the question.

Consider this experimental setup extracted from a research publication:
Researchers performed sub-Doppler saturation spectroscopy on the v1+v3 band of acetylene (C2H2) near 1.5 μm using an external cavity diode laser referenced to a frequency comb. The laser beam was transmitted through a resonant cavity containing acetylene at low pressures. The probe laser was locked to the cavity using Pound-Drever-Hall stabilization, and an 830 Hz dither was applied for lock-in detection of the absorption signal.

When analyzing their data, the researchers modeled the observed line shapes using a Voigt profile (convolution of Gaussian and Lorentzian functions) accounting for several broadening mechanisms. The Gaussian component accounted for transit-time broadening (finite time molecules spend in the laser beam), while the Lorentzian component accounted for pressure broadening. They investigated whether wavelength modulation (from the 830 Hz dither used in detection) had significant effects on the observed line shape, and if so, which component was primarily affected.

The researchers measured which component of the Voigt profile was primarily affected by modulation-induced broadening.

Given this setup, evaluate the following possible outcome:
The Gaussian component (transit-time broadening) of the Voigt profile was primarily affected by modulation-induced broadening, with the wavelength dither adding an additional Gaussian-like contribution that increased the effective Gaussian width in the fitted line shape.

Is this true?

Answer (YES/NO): YES